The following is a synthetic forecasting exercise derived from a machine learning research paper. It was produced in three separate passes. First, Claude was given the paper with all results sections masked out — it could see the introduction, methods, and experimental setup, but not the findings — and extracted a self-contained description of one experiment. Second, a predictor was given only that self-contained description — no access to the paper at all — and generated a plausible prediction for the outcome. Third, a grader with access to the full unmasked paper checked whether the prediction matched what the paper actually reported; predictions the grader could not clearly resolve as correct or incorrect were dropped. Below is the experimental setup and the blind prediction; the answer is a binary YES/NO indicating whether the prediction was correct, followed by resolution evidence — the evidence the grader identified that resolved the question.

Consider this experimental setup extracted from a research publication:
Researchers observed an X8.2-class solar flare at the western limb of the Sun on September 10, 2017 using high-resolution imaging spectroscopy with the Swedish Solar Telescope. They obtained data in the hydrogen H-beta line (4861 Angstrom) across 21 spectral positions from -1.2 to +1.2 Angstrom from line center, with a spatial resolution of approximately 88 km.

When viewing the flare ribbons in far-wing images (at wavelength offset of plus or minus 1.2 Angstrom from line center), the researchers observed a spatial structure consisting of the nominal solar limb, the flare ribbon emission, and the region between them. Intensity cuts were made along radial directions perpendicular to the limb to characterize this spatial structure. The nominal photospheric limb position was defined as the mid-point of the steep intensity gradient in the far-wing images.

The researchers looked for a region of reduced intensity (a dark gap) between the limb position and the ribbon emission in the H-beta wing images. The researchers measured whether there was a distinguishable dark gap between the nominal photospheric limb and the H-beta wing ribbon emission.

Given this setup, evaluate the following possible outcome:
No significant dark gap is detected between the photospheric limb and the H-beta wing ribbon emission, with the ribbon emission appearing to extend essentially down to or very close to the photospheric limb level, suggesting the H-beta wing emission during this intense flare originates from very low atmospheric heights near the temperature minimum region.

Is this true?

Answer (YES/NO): NO